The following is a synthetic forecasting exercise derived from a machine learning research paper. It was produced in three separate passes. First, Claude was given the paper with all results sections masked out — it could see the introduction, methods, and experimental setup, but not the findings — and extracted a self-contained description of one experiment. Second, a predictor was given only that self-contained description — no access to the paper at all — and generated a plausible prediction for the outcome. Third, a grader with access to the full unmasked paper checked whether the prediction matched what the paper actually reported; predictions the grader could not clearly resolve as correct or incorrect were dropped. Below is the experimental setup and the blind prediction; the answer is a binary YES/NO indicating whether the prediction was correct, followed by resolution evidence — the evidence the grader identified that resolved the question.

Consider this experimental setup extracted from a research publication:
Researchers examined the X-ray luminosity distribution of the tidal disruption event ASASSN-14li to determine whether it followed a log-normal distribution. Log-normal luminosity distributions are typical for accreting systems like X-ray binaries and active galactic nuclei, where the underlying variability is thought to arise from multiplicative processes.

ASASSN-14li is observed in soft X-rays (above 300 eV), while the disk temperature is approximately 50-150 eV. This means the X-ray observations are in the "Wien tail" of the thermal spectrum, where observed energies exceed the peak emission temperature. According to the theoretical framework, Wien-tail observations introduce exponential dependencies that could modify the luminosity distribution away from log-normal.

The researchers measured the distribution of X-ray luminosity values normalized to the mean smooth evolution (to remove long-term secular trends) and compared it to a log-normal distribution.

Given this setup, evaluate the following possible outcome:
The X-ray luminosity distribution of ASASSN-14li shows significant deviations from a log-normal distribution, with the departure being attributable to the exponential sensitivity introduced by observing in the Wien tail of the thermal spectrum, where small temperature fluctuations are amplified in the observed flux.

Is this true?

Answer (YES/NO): YES